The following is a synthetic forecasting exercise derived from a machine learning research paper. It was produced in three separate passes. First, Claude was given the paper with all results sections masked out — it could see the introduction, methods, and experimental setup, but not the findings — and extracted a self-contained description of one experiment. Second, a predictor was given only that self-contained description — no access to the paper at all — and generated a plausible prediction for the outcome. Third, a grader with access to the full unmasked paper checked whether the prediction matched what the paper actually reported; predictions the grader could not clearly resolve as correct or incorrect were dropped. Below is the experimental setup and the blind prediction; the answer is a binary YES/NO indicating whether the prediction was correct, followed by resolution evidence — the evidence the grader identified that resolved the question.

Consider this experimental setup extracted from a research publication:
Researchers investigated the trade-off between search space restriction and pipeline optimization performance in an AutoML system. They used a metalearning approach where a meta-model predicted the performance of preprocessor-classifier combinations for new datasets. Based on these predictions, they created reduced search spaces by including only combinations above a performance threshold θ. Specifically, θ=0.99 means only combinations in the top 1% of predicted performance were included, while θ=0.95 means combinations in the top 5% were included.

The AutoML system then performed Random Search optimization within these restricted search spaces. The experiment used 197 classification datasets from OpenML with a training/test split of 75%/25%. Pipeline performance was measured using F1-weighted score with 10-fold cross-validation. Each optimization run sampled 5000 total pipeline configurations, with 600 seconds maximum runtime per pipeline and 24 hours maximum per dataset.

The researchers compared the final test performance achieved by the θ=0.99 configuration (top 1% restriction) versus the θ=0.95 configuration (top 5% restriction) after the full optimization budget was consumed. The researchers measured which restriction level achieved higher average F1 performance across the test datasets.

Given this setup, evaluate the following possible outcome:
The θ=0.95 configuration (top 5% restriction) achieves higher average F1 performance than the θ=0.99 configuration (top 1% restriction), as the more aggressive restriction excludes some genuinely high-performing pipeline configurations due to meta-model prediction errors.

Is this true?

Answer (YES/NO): YES